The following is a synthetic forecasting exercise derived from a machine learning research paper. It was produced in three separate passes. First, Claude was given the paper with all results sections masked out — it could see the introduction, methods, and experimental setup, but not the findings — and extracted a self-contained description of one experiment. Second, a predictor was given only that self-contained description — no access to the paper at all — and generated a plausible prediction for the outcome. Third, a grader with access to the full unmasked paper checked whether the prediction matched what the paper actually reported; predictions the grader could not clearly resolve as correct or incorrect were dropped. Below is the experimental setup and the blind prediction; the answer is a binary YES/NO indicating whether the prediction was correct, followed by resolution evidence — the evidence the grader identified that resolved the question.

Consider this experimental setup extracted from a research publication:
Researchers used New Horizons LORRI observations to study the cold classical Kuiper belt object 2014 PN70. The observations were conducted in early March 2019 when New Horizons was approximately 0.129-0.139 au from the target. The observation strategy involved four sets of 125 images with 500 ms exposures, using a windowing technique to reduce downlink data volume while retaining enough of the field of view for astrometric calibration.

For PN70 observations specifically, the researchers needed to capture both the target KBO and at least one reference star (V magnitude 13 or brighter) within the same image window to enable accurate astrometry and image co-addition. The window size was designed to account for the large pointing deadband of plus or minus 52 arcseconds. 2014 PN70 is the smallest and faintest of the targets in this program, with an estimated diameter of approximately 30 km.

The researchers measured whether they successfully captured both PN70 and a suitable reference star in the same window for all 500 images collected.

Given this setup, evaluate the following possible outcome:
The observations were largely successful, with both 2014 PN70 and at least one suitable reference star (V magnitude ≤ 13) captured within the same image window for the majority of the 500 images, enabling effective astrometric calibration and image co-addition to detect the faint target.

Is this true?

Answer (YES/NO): NO